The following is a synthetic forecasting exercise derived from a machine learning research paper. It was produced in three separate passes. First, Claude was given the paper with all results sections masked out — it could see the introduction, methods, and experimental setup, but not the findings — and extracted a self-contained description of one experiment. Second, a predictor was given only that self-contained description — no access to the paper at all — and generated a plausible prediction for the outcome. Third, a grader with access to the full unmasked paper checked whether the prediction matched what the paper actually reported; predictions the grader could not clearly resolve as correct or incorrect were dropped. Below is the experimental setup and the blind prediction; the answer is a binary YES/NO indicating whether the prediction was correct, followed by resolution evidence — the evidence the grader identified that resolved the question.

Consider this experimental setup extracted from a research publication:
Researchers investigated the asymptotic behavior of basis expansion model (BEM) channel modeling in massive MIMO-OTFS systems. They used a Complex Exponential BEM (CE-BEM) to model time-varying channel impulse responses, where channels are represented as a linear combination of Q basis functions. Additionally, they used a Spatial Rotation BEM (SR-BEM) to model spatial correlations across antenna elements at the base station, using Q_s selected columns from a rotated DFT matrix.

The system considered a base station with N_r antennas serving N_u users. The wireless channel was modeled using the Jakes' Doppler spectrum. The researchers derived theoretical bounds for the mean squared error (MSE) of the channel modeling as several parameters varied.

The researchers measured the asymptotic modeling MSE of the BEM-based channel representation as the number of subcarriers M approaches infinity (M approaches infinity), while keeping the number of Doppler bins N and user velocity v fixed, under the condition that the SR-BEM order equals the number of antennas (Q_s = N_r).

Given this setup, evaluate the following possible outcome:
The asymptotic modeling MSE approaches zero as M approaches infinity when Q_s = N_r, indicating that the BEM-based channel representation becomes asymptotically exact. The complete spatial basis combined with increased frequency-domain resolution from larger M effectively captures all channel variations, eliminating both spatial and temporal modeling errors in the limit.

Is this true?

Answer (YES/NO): YES